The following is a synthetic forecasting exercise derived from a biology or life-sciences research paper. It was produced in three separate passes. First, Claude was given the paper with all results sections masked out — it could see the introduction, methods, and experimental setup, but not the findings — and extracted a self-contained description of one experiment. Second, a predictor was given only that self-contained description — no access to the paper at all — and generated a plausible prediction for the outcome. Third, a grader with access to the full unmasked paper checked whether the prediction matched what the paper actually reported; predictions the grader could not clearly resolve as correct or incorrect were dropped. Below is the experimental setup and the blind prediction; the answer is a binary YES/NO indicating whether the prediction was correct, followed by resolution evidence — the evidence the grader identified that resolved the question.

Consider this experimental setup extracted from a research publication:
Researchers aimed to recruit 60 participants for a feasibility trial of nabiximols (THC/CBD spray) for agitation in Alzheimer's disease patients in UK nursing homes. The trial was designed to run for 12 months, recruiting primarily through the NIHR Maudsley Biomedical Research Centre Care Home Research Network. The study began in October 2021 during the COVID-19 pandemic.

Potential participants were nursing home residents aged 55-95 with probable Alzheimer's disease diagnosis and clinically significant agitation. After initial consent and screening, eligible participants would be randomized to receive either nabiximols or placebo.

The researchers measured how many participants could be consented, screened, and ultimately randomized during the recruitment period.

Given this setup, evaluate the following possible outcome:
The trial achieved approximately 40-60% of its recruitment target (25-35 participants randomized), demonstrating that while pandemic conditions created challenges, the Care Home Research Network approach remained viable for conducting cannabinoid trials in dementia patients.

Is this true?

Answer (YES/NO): YES